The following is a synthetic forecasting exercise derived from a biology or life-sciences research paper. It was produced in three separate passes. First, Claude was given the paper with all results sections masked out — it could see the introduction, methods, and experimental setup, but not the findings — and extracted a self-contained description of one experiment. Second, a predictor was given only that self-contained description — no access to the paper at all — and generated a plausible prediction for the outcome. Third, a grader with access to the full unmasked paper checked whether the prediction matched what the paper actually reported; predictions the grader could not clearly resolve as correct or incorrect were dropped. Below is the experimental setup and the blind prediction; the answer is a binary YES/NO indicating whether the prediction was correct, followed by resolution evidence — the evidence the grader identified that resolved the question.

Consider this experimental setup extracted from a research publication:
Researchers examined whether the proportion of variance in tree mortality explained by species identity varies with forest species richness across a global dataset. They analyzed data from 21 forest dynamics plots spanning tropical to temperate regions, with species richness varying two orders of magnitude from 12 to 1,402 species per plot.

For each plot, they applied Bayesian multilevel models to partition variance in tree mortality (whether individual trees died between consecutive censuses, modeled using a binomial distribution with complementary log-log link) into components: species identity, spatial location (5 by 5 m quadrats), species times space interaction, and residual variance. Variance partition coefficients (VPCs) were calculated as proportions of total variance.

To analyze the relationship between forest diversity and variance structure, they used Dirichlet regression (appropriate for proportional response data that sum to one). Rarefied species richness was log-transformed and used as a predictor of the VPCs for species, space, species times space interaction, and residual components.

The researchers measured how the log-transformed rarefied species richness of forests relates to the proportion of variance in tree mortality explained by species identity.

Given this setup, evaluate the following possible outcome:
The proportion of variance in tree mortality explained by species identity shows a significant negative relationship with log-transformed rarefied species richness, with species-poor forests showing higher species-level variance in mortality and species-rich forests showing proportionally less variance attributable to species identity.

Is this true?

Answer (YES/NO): NO